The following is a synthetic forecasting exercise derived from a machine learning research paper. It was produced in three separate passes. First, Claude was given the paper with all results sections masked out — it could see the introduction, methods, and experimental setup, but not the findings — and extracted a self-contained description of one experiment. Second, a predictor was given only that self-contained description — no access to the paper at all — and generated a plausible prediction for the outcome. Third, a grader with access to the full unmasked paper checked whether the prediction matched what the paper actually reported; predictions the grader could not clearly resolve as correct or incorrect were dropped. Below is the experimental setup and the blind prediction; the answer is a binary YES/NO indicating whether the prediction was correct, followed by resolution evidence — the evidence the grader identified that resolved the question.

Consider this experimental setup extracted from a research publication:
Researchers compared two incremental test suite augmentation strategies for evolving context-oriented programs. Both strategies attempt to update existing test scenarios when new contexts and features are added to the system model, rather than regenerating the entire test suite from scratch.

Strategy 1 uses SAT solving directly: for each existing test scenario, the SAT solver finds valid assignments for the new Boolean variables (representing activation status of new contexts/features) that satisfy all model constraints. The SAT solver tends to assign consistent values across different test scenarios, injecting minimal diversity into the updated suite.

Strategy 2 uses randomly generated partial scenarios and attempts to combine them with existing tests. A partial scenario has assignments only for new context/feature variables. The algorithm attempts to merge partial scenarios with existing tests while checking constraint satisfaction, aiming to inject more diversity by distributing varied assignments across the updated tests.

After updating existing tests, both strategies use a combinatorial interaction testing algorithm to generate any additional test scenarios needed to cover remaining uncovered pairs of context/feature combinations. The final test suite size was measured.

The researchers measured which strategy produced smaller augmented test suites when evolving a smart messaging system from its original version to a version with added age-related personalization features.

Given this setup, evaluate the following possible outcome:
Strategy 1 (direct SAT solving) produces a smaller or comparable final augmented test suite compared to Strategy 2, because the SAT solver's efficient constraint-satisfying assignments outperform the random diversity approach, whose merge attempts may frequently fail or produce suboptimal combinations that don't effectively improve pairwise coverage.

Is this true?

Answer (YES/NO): NO